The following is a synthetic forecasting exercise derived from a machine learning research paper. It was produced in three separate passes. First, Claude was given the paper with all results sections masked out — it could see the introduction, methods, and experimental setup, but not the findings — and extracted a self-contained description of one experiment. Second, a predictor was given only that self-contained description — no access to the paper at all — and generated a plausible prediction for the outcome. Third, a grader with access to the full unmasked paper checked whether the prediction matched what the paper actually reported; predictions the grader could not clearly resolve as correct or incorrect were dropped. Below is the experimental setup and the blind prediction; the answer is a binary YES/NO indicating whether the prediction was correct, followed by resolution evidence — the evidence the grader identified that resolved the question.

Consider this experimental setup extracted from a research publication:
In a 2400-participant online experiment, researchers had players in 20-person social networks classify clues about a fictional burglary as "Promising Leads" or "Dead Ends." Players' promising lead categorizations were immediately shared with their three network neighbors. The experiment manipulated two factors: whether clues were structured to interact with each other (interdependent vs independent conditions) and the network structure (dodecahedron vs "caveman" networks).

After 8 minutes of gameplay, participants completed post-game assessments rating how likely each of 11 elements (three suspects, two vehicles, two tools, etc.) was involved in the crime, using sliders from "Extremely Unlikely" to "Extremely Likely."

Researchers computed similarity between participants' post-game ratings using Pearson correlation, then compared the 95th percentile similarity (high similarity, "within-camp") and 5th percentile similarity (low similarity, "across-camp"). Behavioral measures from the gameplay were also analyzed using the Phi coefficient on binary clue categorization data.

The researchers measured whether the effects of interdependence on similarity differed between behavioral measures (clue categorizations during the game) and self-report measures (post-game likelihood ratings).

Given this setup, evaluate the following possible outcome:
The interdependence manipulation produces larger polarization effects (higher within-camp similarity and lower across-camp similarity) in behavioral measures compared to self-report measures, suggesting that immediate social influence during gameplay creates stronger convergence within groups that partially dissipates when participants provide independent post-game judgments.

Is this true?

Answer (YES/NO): NO